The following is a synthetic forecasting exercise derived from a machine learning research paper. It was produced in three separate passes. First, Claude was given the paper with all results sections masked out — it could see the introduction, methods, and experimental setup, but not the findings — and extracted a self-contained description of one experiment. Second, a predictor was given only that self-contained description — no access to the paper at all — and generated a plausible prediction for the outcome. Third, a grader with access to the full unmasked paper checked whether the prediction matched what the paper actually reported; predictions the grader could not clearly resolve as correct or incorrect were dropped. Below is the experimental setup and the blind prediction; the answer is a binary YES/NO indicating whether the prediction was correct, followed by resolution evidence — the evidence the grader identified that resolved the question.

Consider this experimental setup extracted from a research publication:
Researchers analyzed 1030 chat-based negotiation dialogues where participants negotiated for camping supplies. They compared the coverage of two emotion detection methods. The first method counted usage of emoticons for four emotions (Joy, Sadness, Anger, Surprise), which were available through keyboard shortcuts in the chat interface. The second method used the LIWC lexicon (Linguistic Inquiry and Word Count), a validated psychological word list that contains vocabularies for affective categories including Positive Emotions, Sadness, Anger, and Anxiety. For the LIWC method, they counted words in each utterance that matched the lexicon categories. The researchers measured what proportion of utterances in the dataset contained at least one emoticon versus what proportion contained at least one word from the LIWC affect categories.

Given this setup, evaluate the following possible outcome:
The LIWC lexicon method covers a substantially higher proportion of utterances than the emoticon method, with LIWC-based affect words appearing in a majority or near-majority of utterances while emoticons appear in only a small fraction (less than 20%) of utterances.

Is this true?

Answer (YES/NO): YES